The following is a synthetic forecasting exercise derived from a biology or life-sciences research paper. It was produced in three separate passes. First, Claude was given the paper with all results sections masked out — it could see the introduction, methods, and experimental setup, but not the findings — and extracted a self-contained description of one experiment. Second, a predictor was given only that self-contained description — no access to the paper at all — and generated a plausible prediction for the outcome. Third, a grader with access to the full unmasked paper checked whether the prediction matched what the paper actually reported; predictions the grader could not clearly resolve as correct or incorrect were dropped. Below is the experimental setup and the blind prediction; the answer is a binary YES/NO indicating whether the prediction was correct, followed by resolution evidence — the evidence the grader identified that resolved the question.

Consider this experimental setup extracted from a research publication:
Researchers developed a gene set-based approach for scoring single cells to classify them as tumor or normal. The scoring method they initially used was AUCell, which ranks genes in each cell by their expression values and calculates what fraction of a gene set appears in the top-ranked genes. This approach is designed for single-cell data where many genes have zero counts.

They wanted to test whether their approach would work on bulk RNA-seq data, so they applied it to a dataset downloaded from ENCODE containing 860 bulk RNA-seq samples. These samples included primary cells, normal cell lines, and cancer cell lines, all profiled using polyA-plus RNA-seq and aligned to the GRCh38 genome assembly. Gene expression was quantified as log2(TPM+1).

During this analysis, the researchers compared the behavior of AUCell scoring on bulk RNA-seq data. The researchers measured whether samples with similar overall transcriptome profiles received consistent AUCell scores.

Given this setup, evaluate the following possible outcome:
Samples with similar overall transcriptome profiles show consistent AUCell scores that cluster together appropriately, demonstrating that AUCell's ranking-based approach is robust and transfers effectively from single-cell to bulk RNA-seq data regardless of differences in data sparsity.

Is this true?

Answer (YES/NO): NO